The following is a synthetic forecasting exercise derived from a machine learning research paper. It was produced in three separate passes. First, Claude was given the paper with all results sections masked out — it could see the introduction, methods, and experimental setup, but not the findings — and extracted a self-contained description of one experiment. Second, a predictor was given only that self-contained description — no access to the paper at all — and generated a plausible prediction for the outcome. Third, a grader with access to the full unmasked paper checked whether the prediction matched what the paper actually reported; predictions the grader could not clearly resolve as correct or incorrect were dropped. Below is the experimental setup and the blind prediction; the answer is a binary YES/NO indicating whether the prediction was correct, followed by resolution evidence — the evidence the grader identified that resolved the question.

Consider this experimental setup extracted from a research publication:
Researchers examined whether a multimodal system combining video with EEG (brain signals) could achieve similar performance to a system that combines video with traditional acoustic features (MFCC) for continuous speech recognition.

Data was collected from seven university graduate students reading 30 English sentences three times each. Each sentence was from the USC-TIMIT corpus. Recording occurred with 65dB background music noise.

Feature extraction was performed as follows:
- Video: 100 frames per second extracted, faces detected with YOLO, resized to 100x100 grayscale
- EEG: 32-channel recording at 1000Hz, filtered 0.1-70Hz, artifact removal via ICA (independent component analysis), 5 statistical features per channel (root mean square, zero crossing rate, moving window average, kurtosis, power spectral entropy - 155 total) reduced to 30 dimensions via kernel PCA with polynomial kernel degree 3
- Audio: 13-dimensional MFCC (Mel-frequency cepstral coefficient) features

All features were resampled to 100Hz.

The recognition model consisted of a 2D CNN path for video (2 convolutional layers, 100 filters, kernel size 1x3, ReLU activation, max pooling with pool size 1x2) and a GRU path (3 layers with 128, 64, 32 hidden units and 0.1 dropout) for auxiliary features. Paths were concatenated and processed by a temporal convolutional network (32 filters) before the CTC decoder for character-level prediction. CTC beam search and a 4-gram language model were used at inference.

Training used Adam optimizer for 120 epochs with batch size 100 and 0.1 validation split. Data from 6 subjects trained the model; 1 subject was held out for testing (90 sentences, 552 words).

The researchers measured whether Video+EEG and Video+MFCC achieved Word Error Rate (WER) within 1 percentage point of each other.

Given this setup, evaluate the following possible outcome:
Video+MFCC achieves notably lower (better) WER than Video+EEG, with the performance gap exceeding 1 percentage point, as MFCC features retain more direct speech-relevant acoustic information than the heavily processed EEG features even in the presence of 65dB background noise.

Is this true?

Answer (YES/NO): NO